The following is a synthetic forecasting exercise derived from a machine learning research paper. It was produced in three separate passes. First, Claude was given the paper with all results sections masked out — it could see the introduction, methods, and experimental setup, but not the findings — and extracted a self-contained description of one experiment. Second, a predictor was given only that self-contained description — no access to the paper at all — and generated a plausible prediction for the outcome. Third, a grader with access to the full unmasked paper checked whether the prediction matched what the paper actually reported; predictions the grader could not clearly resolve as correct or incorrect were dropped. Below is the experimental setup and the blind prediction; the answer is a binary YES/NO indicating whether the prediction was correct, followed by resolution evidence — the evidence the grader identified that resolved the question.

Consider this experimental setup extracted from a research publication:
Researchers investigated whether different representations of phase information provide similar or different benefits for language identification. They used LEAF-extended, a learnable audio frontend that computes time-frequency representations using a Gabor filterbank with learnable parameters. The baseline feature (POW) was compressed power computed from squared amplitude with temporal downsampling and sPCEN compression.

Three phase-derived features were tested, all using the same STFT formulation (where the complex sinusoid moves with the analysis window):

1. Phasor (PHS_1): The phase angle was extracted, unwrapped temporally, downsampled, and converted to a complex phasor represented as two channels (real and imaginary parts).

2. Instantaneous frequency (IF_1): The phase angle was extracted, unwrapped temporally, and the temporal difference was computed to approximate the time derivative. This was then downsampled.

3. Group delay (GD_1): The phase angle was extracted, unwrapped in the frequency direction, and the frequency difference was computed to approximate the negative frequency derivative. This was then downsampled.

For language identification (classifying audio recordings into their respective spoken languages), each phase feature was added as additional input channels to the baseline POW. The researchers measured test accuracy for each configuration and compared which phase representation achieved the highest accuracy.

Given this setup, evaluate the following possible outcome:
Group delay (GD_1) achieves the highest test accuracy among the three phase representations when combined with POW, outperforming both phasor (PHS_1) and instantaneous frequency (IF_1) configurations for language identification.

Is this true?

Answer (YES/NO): YES